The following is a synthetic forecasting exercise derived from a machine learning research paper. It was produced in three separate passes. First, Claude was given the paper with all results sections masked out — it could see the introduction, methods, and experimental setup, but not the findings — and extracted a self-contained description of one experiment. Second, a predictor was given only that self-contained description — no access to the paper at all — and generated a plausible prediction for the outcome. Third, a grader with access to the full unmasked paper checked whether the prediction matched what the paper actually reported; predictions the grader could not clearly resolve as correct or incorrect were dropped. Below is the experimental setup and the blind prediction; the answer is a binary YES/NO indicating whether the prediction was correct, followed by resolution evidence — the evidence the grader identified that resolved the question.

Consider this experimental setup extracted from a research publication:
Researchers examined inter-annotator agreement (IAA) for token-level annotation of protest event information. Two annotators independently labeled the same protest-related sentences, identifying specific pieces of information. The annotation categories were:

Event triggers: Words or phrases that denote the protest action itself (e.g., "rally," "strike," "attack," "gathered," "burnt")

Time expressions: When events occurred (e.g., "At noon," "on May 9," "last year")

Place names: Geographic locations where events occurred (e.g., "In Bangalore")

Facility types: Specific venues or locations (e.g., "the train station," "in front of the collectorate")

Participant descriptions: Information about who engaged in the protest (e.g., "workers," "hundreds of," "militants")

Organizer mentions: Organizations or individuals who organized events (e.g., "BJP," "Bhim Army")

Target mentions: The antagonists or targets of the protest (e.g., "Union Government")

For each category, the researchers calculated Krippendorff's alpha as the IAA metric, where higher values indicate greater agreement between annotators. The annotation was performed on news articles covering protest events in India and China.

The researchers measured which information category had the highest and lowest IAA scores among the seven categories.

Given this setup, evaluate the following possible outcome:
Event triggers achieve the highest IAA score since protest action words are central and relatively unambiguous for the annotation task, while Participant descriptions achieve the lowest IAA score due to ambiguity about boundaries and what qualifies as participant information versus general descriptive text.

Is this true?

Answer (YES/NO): NO